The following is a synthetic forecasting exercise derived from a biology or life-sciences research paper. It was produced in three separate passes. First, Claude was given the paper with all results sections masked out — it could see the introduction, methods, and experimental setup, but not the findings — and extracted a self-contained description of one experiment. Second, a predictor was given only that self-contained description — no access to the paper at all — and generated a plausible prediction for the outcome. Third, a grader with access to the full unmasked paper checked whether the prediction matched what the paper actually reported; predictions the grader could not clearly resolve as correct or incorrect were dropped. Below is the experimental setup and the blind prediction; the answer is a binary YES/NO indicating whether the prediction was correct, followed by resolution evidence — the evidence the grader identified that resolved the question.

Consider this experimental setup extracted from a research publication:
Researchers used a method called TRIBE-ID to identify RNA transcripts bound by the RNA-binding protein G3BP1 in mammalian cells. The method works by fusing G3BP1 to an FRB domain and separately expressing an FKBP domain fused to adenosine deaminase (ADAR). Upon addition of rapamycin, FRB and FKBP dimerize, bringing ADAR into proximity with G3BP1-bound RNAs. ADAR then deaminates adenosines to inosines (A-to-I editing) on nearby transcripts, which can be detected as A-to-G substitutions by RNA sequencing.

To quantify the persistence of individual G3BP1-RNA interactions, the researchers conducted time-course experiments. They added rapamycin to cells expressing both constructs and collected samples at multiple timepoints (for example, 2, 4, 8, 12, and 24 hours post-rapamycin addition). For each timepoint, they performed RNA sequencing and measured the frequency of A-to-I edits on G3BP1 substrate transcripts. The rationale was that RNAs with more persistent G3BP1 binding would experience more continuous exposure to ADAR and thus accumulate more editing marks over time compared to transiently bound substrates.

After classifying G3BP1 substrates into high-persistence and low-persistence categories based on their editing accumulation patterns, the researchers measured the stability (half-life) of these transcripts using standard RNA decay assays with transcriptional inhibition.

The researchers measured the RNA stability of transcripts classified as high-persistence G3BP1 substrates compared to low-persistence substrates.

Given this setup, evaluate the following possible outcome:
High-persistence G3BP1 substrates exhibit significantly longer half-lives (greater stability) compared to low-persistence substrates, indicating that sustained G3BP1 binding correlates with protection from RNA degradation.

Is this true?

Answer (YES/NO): YES